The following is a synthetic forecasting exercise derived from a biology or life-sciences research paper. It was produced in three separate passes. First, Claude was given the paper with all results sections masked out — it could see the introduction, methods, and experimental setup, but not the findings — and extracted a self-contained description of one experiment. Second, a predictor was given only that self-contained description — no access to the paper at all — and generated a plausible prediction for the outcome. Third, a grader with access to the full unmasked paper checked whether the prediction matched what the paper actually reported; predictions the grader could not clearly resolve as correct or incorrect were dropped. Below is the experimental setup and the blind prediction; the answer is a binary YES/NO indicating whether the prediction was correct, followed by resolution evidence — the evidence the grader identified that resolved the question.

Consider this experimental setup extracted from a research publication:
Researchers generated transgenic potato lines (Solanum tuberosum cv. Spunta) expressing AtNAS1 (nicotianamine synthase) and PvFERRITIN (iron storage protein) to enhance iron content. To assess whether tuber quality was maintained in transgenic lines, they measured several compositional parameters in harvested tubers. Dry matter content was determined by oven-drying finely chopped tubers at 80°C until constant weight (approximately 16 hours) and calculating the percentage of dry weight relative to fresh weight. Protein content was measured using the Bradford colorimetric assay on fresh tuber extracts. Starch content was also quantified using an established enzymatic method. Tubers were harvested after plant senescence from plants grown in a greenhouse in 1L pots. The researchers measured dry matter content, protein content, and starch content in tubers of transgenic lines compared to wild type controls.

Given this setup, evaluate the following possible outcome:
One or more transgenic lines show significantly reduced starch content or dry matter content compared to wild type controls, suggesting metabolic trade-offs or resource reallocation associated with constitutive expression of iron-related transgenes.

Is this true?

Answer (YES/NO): NO